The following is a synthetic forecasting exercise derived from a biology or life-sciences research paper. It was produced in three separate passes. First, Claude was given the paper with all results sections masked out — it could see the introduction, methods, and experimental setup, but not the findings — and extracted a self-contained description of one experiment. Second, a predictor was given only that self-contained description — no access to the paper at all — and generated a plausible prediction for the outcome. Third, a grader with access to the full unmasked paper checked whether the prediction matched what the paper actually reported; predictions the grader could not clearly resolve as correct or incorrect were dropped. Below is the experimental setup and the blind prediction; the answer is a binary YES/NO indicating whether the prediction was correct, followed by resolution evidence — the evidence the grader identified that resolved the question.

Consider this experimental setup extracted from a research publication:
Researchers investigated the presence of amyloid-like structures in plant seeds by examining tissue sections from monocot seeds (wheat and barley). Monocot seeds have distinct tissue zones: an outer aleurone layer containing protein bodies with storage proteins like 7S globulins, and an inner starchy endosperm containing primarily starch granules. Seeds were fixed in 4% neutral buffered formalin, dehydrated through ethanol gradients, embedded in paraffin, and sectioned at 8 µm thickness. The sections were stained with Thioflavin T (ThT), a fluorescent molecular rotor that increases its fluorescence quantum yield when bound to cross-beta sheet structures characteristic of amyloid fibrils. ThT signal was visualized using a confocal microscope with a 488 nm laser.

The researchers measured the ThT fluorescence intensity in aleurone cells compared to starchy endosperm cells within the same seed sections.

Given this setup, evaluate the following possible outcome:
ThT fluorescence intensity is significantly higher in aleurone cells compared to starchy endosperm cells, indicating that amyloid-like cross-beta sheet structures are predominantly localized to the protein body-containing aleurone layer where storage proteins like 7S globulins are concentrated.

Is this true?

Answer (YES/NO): YES